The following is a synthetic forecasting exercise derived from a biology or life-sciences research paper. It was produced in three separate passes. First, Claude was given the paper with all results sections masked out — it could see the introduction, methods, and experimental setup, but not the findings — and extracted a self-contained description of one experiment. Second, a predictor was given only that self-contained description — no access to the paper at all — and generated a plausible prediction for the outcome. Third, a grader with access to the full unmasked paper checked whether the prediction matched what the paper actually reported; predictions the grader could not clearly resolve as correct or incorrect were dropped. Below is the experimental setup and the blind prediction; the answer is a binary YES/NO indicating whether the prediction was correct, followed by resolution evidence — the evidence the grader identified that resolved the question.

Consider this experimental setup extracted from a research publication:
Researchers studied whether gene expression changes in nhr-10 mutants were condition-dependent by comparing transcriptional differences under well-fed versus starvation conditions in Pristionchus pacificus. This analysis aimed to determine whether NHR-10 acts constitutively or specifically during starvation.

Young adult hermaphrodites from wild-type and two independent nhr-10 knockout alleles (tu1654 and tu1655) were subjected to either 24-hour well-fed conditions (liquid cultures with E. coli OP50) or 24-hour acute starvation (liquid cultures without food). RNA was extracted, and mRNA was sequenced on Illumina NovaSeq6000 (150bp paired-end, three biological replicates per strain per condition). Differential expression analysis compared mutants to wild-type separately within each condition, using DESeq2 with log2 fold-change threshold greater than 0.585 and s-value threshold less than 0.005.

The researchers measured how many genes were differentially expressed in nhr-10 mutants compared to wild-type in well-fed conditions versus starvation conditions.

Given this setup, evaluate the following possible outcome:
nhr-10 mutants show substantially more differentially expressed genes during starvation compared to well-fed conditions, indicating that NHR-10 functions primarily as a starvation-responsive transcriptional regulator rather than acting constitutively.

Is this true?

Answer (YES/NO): NO